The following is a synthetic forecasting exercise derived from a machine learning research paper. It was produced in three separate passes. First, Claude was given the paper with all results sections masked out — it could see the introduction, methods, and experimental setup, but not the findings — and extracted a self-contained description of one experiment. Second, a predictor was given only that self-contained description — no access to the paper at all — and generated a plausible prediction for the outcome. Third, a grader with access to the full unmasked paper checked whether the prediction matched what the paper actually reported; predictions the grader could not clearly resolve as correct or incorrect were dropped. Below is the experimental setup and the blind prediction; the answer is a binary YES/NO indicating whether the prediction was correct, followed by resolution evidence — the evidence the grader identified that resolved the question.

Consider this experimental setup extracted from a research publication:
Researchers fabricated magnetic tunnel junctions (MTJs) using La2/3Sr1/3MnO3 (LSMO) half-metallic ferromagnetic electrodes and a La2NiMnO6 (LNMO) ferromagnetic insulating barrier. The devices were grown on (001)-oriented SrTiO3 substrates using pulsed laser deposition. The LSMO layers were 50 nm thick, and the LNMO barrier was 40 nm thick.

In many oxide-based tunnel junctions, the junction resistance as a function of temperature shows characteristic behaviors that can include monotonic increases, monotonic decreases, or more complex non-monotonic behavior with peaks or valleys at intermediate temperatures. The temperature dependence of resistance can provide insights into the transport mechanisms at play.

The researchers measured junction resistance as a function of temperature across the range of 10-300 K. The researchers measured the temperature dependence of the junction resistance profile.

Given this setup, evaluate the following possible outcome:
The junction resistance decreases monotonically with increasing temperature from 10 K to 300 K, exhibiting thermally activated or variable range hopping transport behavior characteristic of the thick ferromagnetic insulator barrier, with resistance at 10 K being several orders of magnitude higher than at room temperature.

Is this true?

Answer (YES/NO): NO